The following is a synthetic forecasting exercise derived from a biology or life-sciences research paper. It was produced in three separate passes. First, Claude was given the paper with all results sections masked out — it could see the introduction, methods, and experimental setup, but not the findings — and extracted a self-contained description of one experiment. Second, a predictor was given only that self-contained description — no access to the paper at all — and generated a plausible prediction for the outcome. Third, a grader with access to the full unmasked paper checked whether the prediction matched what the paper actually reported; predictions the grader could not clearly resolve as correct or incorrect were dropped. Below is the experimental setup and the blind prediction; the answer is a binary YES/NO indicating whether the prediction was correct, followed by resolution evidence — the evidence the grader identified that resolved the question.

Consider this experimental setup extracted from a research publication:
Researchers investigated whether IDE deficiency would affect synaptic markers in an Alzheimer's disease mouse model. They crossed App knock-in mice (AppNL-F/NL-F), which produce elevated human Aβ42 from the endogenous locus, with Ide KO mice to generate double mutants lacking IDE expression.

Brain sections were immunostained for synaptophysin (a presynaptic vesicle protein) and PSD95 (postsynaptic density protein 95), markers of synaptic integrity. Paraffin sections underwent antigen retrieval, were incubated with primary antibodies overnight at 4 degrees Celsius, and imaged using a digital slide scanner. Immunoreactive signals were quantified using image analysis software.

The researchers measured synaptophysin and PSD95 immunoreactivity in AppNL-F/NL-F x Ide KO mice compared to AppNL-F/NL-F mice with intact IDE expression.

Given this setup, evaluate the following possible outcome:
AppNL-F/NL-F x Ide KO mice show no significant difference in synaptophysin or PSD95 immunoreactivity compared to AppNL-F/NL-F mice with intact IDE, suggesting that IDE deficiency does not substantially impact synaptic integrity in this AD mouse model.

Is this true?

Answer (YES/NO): YES